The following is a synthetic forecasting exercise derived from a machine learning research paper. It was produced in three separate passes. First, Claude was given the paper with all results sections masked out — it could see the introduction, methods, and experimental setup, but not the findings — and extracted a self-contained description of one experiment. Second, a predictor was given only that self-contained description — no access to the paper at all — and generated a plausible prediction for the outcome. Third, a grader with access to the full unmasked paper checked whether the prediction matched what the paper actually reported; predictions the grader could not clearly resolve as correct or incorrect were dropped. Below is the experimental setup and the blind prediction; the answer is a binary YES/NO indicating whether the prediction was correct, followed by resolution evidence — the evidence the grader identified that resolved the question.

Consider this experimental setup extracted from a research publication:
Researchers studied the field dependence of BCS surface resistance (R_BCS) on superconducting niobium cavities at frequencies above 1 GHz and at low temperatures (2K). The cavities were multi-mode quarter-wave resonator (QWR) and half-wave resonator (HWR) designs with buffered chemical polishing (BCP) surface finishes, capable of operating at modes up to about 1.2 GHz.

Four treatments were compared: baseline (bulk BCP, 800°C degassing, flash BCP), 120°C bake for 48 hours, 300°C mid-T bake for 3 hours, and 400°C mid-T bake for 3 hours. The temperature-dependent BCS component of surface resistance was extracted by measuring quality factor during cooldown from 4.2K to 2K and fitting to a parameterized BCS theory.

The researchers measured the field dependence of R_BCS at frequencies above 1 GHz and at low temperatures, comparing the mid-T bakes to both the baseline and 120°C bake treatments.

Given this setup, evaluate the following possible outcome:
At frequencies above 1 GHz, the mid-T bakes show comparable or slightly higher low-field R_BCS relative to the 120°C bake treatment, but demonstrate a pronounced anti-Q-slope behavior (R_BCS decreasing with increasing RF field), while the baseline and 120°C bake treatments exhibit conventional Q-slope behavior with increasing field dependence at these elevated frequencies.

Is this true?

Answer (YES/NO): NO